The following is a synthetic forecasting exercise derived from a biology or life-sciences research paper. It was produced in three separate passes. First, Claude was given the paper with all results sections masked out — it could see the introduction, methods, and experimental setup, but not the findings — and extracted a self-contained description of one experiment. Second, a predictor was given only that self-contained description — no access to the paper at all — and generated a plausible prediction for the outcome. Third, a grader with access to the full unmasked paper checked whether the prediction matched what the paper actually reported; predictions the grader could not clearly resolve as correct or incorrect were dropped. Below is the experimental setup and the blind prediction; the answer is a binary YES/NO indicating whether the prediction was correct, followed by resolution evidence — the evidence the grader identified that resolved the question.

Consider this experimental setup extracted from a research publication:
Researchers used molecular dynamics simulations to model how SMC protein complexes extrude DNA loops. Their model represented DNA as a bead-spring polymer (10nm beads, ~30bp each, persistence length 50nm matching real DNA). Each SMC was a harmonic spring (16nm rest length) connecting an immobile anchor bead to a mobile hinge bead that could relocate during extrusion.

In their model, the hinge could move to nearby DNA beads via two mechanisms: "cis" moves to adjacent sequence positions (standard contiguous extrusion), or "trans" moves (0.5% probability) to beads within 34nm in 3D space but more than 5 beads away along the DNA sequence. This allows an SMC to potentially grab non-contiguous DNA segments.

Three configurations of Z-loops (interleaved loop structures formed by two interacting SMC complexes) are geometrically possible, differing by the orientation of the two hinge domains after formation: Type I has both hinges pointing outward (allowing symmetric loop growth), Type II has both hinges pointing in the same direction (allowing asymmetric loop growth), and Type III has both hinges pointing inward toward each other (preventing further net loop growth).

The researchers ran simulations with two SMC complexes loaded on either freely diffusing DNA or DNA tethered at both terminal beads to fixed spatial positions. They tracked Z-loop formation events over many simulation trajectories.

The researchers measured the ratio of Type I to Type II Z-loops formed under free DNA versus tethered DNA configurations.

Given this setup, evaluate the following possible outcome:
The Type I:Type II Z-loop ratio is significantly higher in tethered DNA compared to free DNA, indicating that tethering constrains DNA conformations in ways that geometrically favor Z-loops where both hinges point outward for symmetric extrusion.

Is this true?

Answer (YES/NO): YES